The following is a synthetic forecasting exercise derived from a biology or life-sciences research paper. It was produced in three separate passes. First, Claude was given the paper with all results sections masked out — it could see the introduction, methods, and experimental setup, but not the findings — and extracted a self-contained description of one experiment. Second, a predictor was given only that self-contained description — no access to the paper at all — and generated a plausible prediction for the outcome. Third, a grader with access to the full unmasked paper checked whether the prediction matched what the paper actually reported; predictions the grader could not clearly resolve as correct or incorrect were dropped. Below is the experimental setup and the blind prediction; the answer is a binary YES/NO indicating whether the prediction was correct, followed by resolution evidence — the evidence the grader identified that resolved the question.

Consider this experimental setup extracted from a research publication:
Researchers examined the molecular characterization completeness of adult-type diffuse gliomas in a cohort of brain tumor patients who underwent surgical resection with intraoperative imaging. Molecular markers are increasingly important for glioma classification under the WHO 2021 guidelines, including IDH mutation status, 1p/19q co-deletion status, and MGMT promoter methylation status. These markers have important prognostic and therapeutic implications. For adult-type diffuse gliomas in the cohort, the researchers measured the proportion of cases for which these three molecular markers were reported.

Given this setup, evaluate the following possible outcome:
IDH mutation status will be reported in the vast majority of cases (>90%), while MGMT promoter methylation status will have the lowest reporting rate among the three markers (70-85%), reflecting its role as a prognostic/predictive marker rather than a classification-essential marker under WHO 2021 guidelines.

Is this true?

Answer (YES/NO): NO